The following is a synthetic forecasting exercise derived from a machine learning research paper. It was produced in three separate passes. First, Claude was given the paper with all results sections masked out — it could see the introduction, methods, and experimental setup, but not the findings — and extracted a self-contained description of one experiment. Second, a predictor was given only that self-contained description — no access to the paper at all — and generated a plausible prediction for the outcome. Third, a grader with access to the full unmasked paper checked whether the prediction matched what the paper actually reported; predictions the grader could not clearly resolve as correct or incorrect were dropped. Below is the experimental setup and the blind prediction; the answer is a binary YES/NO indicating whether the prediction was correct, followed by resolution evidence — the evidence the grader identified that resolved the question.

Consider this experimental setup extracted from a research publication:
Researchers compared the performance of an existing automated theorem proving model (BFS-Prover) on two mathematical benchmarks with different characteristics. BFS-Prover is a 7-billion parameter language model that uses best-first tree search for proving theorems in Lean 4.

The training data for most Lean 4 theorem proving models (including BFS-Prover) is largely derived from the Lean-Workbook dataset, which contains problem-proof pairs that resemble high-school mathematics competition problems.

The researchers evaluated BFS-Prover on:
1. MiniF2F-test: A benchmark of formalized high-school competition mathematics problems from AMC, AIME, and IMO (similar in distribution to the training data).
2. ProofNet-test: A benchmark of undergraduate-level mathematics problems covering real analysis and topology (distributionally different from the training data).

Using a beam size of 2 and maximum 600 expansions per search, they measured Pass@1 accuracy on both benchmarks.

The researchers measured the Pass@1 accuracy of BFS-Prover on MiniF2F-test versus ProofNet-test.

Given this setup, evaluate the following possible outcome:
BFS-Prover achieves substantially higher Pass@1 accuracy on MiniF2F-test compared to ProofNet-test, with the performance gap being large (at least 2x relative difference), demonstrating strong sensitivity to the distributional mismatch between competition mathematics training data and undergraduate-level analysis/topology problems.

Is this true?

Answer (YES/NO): YES